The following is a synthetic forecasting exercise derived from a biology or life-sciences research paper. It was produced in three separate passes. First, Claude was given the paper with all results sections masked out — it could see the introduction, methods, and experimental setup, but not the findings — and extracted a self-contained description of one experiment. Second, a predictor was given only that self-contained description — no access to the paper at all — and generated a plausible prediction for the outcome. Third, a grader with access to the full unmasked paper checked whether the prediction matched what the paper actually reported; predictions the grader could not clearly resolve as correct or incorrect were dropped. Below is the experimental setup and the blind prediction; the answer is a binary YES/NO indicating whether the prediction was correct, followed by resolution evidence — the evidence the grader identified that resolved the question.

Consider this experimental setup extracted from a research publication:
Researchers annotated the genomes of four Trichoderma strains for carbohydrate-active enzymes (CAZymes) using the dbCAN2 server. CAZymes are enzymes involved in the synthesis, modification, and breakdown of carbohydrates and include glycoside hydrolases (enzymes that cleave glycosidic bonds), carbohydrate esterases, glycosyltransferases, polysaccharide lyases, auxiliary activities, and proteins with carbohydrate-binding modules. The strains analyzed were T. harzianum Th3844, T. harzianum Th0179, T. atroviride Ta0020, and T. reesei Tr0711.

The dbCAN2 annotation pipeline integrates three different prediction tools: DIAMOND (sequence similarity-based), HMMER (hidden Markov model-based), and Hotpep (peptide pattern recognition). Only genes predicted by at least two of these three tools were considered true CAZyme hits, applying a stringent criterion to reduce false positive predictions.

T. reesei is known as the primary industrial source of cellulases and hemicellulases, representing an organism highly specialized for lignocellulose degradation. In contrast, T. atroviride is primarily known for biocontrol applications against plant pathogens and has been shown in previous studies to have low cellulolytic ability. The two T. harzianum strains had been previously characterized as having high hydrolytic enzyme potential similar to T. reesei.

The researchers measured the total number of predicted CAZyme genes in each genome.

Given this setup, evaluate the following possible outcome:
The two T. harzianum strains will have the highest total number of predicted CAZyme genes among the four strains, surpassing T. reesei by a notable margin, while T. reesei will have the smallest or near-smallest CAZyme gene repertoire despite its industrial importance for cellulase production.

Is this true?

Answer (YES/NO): YES